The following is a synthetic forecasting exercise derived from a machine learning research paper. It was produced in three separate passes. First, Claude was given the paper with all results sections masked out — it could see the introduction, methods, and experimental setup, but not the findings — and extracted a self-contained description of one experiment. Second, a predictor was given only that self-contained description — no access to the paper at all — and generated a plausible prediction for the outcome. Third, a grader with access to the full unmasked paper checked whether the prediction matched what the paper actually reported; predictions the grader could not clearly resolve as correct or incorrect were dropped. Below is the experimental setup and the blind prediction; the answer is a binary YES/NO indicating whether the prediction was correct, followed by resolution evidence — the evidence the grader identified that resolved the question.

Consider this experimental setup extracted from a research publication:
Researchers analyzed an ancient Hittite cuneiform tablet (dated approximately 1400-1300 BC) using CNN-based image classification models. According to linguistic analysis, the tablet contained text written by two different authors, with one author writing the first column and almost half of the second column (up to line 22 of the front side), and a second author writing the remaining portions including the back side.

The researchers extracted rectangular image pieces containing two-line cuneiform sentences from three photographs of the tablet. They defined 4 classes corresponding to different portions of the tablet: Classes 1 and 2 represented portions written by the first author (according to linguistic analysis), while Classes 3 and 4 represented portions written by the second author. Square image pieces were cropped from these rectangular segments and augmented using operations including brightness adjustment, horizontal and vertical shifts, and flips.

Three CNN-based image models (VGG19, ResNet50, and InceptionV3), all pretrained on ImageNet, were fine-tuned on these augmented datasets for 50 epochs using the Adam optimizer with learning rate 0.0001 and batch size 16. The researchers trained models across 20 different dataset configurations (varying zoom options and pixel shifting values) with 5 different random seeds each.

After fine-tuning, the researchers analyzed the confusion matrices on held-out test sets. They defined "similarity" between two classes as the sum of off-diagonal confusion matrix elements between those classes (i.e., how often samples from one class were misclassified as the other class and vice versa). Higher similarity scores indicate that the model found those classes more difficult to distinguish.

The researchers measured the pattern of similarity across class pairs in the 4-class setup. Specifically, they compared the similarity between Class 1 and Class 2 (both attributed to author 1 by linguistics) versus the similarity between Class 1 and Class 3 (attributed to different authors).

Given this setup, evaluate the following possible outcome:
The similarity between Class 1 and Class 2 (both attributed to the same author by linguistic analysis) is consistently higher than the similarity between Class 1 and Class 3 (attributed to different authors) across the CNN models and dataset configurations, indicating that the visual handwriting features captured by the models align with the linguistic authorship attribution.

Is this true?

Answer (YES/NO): YES